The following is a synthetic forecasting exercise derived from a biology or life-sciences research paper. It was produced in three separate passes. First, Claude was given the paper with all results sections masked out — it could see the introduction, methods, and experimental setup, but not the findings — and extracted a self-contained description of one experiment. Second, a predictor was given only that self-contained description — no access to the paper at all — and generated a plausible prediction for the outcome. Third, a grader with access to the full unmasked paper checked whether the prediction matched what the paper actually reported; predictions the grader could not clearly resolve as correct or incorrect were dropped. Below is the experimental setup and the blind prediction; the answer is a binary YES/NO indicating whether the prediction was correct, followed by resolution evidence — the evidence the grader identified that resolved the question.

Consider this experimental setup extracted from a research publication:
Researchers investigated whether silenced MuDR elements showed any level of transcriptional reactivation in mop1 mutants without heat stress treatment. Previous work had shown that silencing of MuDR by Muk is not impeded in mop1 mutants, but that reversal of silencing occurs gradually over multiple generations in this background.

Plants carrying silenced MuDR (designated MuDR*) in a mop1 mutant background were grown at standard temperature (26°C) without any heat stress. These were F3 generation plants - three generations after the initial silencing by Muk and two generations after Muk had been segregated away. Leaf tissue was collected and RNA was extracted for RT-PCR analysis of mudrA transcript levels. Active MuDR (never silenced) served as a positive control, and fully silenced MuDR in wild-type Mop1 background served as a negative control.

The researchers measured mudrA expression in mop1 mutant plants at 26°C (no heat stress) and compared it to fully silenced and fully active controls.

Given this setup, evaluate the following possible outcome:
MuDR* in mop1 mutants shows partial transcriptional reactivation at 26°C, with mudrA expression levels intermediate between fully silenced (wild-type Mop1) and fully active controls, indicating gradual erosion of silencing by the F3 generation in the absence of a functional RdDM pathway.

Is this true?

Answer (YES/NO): NO